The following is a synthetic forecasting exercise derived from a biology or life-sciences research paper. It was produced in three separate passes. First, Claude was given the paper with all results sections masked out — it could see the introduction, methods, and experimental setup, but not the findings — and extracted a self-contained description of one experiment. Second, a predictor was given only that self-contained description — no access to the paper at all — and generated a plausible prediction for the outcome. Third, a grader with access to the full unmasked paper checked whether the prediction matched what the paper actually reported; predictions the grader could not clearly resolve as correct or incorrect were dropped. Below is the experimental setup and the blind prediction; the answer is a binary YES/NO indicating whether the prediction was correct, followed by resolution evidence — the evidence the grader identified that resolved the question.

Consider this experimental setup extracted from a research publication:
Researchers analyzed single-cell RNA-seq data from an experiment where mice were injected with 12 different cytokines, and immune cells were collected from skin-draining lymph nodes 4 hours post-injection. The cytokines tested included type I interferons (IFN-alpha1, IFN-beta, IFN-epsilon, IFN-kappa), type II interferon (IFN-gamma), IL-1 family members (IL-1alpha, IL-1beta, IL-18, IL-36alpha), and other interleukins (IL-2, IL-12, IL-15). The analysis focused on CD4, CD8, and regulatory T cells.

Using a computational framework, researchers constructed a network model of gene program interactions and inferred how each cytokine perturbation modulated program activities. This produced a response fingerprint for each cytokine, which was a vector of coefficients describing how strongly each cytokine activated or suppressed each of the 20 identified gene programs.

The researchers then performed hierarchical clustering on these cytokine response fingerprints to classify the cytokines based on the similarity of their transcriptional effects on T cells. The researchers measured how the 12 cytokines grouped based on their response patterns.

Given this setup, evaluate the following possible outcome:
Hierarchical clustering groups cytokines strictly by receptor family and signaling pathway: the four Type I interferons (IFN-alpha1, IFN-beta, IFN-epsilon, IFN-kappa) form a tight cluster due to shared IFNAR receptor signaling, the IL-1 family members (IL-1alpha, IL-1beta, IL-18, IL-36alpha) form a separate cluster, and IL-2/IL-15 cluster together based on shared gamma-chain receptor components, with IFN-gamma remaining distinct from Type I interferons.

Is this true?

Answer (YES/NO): NO